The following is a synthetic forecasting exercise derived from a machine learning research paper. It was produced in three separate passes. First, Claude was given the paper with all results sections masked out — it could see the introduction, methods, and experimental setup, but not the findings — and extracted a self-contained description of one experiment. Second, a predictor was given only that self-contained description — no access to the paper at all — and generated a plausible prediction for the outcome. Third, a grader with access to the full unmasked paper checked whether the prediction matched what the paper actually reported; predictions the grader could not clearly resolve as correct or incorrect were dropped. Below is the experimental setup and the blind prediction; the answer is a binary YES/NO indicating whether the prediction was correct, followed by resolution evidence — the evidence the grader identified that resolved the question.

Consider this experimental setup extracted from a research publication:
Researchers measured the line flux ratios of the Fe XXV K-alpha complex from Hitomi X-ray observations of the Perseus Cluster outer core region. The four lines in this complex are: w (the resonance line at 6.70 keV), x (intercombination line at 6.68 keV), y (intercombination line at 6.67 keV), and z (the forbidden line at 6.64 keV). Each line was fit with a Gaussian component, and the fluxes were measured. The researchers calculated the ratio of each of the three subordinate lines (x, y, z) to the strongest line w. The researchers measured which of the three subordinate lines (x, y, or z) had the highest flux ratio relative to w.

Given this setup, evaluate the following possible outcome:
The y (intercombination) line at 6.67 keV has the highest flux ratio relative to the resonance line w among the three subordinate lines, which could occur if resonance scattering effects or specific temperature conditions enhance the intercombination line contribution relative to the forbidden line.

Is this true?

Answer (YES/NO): NO